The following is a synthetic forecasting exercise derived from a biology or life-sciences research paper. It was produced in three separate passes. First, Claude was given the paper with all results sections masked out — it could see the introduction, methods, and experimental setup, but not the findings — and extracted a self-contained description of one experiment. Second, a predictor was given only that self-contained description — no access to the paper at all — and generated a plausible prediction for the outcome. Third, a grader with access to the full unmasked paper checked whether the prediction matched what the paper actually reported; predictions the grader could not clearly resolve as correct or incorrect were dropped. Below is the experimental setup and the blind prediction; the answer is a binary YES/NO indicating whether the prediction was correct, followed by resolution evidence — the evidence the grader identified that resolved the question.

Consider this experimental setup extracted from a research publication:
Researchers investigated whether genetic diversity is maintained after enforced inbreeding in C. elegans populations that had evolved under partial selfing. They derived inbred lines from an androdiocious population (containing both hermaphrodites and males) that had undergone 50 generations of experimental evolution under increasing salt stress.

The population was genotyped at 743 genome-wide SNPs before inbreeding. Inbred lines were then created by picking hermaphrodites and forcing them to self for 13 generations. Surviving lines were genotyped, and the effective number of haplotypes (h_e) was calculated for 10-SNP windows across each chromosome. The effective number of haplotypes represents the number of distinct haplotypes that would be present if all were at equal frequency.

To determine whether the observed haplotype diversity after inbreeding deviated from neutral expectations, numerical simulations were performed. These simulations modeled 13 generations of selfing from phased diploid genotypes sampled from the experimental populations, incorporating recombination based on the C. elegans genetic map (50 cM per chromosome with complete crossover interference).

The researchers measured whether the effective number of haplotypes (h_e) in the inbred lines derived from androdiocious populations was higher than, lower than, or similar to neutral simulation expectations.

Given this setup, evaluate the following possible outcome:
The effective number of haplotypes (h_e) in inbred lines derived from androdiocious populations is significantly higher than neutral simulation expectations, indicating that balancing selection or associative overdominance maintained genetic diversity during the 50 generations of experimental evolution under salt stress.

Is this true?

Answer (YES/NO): YES